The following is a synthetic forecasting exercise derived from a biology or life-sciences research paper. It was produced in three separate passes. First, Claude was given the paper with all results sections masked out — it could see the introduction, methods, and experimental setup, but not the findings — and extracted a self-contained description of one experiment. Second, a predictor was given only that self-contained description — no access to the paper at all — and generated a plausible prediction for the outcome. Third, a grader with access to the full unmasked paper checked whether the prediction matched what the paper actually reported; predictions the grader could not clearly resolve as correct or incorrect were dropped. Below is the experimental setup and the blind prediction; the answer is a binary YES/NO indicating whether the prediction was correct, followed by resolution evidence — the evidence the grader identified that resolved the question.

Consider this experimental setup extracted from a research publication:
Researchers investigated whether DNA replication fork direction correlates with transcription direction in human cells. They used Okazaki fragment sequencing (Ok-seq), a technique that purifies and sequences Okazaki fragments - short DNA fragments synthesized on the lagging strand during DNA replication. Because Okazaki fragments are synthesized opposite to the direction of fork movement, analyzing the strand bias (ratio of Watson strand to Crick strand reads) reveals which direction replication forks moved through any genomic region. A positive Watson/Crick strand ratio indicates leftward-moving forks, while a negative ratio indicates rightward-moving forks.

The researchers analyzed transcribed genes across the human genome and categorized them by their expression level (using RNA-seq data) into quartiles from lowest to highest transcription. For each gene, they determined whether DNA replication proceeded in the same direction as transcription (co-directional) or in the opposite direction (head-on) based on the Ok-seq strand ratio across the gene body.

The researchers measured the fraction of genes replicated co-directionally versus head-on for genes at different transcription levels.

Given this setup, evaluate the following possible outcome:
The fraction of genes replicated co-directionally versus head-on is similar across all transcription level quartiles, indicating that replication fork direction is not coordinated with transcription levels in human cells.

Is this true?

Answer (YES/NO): NO